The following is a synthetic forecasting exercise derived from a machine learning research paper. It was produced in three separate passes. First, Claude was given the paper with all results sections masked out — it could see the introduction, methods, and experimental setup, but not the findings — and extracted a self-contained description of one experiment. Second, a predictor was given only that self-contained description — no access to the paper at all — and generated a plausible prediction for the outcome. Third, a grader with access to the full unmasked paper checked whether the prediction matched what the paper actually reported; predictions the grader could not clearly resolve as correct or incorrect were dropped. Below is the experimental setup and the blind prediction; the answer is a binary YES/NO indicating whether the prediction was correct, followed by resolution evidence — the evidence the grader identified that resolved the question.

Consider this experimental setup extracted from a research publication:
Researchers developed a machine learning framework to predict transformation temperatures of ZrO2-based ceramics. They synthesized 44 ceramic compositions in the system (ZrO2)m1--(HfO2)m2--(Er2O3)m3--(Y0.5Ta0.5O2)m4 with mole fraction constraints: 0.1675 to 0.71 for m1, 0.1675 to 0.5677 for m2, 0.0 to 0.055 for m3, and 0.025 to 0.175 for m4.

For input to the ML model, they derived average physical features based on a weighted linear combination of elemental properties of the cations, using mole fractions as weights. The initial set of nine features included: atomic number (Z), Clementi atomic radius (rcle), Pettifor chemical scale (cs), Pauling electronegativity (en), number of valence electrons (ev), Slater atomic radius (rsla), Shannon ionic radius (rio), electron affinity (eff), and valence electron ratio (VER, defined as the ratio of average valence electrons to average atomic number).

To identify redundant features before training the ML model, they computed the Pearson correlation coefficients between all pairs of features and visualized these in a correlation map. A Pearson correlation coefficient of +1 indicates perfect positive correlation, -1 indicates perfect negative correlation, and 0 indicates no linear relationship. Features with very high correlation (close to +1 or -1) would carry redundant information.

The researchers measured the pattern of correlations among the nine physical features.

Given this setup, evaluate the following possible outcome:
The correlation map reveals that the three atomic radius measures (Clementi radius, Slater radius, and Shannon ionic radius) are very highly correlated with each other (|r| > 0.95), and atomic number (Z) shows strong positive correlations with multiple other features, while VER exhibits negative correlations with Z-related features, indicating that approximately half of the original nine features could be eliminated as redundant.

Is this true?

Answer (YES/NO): NO